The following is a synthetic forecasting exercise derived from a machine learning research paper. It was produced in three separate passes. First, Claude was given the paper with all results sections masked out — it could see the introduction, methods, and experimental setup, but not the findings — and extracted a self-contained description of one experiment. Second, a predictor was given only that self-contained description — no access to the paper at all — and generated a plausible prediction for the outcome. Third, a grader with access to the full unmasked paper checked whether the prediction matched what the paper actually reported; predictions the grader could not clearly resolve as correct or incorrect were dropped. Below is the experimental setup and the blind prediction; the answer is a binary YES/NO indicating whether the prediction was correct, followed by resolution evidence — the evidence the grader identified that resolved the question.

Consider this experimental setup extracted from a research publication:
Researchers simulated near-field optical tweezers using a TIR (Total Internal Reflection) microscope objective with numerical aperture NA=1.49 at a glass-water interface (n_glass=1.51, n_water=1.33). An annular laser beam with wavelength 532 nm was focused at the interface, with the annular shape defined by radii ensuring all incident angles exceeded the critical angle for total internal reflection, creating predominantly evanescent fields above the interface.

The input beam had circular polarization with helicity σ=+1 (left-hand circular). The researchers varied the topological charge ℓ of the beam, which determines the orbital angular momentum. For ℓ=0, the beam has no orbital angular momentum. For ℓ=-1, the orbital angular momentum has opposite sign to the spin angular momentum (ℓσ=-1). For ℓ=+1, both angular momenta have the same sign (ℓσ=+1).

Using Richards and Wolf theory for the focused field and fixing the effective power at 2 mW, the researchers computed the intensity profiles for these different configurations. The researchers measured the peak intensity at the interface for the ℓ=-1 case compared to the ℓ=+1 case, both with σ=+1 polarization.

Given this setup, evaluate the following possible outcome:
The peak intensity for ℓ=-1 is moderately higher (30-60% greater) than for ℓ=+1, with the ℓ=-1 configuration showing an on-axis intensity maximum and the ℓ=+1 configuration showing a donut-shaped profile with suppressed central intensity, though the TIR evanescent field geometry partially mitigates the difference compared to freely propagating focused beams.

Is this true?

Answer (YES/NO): NO